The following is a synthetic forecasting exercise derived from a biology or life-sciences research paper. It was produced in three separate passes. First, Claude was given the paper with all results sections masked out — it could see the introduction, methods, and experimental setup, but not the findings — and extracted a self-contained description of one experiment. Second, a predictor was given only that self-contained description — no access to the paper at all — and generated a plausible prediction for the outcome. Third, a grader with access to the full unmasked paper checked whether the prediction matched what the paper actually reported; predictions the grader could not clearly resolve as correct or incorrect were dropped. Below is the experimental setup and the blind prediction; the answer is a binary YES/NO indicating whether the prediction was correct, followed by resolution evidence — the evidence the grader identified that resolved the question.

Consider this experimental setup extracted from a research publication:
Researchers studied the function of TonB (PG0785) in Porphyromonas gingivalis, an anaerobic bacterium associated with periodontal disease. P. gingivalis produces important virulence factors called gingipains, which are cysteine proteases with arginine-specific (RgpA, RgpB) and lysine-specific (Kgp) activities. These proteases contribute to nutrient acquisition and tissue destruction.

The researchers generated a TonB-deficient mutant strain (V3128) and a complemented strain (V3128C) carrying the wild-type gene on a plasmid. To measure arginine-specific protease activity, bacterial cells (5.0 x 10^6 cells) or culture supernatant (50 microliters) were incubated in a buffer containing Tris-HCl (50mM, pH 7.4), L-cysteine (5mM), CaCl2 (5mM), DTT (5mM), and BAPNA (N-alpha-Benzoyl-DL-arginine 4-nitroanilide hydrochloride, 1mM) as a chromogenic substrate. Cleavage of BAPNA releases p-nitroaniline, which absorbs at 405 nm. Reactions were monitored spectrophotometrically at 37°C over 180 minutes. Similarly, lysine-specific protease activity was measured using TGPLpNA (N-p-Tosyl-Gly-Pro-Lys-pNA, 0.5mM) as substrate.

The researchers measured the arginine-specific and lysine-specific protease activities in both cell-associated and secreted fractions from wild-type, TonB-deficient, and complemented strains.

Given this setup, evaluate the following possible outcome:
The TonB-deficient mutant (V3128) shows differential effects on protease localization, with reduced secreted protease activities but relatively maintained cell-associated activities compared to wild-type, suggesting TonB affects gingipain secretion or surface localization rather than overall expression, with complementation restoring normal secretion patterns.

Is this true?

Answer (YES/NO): NO